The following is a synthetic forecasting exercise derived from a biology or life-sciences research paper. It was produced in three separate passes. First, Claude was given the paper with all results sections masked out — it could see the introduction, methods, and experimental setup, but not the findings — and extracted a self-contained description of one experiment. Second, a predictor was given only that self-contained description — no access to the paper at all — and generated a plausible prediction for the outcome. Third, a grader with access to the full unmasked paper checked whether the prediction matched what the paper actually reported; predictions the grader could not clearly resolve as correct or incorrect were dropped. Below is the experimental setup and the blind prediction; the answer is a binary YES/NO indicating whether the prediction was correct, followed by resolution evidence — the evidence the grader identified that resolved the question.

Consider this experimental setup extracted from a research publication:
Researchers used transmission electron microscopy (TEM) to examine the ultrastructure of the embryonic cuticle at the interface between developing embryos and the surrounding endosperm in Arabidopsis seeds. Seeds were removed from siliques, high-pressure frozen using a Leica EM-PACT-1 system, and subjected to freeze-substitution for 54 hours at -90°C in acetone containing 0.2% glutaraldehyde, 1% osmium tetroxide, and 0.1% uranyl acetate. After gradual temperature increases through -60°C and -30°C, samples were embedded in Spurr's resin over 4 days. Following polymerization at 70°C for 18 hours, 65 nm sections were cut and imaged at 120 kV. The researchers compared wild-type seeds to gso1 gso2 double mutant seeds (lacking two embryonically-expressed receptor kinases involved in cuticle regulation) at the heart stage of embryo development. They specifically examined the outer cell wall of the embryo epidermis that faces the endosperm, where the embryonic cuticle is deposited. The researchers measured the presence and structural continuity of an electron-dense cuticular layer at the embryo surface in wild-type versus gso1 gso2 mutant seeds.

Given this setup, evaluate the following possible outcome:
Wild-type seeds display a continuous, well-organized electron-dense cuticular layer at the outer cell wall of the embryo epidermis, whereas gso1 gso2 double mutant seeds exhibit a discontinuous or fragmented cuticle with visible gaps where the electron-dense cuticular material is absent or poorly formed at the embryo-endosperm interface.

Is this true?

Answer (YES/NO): YES